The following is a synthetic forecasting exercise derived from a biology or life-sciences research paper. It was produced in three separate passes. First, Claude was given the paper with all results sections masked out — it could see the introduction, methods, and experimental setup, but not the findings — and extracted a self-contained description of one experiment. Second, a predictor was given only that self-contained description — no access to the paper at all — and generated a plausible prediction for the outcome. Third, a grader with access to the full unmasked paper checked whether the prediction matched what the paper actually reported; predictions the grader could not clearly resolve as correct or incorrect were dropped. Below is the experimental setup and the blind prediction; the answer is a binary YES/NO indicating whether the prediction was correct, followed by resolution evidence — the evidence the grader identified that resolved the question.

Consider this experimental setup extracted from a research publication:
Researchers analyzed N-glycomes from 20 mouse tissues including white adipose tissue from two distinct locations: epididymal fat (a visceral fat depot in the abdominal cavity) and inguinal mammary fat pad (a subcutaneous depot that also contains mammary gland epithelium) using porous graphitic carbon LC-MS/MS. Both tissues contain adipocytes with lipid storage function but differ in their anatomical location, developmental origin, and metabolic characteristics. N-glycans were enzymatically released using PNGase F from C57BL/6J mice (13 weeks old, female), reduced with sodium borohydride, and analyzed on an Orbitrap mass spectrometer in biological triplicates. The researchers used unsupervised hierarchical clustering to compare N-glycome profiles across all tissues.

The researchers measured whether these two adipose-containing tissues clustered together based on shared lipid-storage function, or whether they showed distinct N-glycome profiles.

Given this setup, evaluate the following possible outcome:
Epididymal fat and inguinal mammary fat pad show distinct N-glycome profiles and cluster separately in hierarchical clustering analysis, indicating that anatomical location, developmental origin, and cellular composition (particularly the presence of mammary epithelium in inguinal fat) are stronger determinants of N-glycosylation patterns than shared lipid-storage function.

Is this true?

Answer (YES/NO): YES